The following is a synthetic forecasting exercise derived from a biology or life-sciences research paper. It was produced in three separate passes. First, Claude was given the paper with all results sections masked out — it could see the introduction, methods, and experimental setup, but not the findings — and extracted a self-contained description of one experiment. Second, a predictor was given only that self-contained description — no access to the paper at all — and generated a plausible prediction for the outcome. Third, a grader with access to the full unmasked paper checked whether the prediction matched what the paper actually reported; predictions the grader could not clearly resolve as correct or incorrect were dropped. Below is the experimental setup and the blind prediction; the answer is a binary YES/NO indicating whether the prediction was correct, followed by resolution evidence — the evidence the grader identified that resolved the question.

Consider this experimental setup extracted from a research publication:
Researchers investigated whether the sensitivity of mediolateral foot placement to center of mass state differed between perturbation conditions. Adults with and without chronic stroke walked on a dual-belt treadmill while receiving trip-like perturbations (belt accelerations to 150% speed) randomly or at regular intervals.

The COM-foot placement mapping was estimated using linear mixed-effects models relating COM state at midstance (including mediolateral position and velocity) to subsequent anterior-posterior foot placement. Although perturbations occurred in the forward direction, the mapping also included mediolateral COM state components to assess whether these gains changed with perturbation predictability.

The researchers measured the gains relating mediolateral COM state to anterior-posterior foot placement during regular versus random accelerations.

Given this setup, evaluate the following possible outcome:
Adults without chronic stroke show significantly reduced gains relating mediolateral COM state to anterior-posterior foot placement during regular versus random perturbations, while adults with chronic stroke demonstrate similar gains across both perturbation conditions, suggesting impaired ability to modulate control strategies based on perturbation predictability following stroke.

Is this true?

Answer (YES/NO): NO